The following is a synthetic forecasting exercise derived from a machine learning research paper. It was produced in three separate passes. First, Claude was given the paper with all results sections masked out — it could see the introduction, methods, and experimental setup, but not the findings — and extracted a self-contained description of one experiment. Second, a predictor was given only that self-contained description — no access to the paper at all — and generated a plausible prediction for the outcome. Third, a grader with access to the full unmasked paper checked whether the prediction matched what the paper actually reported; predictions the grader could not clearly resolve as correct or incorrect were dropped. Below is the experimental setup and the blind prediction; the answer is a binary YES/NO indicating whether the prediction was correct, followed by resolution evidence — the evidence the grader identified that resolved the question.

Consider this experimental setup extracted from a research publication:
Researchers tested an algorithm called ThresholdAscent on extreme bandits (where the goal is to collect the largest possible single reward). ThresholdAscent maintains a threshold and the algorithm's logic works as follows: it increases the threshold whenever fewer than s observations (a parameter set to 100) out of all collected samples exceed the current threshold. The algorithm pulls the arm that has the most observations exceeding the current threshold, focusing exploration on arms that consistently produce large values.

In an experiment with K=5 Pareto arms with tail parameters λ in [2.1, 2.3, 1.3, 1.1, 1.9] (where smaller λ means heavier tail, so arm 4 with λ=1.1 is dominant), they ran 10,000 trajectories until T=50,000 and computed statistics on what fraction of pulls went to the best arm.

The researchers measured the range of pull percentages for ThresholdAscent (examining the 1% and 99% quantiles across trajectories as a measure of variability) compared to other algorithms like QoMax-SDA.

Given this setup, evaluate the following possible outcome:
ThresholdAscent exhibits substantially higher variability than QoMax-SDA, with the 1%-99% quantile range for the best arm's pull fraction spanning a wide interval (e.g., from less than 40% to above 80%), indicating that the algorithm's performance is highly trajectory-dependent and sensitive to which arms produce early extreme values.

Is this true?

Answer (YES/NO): NO